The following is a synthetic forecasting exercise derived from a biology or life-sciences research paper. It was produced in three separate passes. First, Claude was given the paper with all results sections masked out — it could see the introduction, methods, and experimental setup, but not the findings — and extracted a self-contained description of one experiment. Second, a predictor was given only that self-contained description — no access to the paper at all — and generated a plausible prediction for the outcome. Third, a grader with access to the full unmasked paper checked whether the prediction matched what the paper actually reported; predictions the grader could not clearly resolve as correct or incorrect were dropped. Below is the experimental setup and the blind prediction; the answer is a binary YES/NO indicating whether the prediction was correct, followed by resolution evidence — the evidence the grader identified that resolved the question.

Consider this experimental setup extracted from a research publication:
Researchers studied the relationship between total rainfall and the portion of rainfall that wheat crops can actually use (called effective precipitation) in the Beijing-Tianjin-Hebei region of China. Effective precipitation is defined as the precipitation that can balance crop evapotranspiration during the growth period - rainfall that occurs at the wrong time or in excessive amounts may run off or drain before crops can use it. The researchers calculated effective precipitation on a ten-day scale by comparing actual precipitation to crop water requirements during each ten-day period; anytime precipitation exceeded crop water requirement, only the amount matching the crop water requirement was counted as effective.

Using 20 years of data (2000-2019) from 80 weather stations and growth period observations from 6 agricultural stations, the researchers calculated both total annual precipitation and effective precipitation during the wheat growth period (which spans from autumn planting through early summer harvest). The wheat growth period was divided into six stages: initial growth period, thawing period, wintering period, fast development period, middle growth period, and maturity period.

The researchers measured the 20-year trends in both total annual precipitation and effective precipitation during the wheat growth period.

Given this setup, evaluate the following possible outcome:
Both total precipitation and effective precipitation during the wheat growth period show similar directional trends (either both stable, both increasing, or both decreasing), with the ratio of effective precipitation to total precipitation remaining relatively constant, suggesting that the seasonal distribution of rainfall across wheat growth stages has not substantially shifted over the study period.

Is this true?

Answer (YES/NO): NO